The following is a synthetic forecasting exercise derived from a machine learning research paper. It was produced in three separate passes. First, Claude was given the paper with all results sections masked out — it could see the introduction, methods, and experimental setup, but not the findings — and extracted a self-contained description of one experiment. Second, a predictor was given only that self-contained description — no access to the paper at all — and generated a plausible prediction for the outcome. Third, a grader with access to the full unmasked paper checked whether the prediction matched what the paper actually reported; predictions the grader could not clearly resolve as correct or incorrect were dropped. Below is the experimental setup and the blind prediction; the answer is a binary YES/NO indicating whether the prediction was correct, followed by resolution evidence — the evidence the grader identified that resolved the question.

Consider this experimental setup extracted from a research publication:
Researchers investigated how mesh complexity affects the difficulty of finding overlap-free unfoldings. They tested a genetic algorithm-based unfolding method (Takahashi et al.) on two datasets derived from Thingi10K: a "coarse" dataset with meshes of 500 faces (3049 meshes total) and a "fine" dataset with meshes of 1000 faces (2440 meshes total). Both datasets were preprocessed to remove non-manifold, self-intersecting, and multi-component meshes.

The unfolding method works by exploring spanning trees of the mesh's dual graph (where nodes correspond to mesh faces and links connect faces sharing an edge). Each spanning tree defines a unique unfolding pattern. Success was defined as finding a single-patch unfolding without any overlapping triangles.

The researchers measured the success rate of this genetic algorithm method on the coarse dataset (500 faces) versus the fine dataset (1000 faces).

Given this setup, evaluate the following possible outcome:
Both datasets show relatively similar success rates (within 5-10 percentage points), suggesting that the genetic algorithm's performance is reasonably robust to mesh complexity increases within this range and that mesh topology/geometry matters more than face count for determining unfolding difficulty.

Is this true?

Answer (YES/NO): NO